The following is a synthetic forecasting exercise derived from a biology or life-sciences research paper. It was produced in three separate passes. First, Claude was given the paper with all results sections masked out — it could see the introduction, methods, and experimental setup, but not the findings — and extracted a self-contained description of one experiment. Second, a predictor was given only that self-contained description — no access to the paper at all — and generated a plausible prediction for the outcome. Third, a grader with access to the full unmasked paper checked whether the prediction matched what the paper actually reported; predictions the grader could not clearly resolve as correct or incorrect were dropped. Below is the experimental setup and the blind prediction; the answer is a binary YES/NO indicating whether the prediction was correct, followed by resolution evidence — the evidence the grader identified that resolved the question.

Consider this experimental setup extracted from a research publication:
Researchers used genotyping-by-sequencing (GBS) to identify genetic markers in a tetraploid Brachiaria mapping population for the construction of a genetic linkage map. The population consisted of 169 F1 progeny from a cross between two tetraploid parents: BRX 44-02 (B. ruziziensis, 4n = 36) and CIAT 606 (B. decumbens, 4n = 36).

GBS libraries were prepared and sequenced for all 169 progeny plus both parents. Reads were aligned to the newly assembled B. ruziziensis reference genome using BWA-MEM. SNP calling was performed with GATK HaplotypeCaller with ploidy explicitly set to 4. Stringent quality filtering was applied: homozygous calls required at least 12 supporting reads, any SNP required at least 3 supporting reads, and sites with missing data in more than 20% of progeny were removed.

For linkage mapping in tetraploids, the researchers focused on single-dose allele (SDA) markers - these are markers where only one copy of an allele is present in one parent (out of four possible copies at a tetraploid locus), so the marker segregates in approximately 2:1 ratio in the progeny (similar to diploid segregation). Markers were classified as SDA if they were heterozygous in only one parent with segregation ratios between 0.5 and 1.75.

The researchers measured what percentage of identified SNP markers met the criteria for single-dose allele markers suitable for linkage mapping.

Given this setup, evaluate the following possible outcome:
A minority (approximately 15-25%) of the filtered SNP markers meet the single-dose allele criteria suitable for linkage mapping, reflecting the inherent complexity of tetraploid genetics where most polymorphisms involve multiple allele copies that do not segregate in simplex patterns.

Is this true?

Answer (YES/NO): NO